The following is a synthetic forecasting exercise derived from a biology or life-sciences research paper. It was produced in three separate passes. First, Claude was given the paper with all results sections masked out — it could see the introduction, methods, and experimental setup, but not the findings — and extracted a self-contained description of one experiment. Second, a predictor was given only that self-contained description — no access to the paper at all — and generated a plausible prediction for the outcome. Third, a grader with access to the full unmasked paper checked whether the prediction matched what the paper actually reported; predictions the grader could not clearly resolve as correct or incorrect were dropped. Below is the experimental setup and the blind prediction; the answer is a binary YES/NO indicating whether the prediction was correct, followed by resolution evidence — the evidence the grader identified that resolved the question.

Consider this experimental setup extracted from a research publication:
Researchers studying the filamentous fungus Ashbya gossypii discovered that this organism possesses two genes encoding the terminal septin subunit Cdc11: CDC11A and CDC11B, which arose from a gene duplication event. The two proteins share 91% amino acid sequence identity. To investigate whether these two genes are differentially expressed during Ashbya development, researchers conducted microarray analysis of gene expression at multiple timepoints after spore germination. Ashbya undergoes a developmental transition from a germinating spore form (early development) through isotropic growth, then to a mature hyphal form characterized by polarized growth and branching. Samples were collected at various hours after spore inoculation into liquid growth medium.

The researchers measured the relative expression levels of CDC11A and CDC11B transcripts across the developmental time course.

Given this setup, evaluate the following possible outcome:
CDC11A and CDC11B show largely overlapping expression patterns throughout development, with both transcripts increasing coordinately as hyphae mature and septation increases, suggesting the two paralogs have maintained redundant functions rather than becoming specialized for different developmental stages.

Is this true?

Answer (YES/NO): NO